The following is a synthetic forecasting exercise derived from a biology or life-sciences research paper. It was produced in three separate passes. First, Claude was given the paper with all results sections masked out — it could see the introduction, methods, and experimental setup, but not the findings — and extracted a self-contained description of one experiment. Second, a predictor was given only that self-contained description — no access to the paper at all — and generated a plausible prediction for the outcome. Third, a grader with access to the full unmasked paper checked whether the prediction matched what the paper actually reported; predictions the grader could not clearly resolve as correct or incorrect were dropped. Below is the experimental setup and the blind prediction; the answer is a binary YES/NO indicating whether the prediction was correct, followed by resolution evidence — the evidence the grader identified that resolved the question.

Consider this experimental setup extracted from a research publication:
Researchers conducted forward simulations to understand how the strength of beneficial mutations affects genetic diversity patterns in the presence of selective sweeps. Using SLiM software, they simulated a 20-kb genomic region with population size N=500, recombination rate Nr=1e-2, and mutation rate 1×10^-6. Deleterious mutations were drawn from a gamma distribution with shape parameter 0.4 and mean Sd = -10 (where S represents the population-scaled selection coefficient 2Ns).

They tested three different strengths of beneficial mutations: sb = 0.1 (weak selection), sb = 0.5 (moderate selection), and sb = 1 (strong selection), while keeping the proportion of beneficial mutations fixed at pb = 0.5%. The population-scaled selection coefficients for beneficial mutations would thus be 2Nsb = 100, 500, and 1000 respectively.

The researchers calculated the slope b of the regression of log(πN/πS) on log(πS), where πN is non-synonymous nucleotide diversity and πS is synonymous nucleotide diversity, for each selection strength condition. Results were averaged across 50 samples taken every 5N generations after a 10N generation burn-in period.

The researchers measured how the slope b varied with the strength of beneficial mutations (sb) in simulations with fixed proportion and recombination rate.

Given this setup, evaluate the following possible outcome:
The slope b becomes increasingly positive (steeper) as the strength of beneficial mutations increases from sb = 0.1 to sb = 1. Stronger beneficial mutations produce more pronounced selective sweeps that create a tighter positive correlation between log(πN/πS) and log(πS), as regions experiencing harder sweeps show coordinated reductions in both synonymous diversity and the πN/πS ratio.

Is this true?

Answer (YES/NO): NO